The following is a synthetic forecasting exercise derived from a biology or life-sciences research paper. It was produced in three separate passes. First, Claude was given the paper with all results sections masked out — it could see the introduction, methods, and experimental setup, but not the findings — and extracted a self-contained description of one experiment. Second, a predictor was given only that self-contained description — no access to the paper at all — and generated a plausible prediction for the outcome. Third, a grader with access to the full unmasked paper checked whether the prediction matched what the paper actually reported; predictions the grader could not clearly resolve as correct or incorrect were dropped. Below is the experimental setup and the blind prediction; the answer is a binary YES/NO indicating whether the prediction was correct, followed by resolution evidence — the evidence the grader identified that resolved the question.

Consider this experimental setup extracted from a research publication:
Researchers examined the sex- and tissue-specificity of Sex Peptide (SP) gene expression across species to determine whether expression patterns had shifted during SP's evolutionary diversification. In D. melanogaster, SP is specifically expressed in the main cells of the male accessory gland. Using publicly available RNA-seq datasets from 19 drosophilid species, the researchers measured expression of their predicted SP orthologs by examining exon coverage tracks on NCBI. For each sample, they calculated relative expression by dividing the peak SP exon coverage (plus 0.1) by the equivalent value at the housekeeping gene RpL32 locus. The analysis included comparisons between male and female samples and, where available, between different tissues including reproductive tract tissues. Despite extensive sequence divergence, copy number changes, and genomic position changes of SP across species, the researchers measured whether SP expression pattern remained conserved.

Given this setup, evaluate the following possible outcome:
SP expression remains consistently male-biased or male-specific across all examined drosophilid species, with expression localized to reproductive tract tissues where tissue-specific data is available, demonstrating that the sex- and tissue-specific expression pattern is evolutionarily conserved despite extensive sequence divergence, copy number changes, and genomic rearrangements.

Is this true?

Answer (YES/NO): YES